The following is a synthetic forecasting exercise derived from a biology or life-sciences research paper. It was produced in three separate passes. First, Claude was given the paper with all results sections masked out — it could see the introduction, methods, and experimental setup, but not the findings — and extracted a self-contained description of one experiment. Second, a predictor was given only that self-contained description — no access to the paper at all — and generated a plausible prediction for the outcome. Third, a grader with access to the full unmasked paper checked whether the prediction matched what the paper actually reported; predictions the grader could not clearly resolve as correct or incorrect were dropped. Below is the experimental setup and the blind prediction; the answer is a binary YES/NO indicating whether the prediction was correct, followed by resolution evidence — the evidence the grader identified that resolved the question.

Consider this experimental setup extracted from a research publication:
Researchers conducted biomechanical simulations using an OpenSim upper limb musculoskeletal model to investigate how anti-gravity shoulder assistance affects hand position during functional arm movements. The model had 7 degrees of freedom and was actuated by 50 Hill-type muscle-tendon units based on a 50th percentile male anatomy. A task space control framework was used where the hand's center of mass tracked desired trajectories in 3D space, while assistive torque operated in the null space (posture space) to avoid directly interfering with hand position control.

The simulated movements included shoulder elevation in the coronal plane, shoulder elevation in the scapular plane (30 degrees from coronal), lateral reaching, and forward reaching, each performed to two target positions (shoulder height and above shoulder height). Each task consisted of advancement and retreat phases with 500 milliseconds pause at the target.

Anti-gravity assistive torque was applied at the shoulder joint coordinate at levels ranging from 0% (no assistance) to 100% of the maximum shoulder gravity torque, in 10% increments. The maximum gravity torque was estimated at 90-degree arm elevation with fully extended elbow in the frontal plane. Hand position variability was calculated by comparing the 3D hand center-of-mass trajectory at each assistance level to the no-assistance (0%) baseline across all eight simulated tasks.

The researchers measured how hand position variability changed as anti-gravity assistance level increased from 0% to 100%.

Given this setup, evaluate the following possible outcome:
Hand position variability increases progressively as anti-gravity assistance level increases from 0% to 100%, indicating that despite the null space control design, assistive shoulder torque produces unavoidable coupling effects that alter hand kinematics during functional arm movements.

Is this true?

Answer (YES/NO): YES